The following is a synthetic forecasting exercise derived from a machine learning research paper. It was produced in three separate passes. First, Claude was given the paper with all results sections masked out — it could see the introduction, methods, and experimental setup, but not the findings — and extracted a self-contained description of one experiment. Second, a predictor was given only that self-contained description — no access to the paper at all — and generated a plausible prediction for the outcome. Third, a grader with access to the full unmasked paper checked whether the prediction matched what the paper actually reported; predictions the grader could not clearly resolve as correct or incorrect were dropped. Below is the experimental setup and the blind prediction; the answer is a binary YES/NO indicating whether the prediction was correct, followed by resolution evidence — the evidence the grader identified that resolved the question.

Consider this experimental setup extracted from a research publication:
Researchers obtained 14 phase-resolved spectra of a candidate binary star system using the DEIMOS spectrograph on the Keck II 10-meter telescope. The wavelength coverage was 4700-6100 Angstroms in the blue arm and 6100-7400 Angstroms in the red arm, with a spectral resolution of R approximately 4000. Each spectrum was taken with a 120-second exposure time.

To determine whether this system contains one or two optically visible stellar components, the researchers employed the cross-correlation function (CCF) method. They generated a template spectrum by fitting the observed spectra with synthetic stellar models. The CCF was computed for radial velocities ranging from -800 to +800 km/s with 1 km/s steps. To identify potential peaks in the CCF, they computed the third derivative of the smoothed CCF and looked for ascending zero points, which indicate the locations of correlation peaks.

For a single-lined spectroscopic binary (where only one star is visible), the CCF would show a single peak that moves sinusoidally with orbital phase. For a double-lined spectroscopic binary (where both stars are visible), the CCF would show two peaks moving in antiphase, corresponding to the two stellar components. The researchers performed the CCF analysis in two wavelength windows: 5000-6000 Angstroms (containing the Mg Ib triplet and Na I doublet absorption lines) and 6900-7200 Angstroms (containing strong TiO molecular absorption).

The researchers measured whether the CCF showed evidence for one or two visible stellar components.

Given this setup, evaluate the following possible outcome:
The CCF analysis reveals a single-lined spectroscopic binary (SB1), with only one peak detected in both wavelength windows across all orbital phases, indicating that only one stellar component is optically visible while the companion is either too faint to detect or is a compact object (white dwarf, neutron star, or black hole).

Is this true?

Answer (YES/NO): YES